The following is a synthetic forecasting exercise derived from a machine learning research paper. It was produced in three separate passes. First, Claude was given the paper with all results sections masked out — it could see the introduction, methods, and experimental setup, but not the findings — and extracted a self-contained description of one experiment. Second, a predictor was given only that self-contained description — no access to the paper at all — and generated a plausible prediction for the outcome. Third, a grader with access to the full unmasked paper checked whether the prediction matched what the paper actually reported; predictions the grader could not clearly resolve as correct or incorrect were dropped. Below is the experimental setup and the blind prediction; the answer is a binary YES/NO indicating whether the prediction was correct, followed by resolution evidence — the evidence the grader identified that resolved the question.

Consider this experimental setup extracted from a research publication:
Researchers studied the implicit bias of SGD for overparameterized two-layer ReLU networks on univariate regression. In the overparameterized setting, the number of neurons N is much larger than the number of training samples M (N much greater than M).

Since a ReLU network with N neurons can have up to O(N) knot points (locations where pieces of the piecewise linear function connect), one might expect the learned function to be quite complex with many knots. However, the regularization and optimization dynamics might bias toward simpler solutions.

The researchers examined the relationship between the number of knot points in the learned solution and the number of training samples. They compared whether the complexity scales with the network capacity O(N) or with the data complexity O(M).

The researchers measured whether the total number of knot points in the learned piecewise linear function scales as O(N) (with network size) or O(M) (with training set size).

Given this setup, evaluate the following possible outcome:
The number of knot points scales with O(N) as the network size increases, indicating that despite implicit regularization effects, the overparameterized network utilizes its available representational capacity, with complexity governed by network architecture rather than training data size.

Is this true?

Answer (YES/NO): NO